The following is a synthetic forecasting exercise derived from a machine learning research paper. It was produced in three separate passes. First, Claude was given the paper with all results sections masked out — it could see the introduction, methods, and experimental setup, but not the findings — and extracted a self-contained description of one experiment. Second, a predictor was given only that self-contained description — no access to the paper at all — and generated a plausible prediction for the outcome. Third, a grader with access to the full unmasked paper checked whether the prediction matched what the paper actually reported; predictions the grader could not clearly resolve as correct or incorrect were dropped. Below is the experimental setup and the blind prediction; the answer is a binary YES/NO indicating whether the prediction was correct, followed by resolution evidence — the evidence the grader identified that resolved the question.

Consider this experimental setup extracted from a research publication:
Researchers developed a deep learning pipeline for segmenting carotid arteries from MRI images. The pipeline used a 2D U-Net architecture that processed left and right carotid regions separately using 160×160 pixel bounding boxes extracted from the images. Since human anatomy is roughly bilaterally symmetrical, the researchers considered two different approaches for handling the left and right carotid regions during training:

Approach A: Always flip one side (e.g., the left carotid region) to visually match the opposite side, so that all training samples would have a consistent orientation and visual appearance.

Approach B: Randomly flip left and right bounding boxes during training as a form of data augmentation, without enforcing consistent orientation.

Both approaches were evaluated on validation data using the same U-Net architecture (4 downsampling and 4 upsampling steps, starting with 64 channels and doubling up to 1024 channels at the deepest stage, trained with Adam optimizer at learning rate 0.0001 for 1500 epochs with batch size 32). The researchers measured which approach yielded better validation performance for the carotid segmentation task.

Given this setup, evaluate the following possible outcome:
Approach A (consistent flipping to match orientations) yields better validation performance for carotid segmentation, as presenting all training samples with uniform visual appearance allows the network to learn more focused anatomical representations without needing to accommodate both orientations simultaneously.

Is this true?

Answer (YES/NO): NO